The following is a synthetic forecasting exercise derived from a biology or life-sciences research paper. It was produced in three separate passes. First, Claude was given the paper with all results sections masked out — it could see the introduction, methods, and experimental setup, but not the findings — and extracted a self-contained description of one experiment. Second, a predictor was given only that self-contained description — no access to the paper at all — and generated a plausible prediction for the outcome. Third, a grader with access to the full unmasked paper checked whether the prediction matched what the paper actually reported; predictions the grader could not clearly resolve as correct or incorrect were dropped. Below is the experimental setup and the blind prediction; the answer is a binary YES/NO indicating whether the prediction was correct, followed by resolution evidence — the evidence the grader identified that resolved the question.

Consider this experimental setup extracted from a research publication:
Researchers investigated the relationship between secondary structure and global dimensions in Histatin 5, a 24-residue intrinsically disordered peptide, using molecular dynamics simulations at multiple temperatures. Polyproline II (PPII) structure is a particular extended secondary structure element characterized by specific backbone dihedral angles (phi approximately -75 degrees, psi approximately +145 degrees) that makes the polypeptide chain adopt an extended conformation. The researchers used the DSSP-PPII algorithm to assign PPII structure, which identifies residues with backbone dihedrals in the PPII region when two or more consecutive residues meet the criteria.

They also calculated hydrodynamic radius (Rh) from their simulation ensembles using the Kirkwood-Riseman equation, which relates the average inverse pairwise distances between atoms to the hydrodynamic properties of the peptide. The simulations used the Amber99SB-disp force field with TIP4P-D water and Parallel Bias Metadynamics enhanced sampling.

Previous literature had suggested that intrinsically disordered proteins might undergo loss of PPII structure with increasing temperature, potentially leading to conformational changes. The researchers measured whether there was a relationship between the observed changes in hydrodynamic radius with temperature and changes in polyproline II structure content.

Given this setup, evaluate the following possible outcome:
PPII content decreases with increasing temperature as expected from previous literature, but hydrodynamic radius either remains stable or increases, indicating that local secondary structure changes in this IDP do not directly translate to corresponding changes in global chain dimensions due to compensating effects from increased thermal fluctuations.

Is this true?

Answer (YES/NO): NO